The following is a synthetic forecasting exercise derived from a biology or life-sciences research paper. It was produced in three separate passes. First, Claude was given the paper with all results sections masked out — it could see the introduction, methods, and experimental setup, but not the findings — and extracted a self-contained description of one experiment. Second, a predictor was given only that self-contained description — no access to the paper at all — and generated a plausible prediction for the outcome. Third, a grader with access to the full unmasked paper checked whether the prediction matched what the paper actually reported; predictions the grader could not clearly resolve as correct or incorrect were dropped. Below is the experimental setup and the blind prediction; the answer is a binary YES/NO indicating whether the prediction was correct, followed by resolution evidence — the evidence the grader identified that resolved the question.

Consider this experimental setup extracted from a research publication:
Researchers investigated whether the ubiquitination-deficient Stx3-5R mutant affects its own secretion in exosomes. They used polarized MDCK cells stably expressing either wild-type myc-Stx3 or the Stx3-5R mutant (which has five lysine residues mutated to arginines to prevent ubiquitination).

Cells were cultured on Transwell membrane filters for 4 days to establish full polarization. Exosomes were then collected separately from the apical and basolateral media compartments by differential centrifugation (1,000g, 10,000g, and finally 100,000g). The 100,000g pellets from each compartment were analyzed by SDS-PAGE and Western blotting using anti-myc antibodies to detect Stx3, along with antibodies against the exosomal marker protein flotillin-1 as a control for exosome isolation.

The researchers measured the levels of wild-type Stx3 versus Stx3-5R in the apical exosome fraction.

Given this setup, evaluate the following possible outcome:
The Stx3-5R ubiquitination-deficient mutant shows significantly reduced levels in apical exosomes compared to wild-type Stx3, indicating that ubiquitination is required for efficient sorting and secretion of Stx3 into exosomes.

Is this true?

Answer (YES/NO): YES